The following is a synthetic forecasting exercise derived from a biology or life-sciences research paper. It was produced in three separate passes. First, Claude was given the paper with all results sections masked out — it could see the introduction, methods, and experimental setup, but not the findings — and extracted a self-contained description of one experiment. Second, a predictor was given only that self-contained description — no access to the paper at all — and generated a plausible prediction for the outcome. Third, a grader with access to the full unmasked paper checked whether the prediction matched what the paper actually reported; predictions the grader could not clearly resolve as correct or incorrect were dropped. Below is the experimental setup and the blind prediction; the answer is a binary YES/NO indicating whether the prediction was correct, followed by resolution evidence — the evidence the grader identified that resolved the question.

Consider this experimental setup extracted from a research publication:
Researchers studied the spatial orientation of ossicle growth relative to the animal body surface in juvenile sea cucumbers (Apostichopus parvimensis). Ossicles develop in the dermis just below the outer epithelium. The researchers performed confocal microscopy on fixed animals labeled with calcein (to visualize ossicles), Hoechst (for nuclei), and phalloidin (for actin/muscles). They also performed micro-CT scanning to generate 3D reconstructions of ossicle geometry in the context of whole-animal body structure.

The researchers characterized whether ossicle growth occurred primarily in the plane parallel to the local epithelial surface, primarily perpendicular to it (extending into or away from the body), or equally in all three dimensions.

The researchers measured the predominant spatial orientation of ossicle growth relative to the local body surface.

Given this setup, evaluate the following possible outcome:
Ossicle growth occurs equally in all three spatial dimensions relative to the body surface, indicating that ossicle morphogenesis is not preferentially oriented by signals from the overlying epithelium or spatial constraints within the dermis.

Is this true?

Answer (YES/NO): NO